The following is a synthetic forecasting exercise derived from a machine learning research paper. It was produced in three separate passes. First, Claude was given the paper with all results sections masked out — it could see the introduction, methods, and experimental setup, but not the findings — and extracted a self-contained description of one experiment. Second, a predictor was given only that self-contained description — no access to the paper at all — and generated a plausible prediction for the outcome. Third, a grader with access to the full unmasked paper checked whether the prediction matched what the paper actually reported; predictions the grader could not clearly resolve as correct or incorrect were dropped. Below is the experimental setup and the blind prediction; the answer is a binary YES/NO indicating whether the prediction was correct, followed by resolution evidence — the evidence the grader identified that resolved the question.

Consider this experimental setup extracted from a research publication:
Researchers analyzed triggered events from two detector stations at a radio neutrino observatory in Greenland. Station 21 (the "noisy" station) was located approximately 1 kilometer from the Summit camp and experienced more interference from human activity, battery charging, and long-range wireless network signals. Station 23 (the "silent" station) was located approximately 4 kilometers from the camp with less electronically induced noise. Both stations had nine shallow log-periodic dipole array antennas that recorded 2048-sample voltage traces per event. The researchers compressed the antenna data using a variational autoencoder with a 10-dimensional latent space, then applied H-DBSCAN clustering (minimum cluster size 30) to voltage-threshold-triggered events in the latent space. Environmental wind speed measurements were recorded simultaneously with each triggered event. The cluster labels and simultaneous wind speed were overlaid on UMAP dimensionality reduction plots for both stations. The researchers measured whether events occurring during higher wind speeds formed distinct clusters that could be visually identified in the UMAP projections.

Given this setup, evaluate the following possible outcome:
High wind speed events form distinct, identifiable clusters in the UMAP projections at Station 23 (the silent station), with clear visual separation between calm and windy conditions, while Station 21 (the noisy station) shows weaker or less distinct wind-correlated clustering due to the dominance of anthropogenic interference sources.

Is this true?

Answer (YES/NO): NO